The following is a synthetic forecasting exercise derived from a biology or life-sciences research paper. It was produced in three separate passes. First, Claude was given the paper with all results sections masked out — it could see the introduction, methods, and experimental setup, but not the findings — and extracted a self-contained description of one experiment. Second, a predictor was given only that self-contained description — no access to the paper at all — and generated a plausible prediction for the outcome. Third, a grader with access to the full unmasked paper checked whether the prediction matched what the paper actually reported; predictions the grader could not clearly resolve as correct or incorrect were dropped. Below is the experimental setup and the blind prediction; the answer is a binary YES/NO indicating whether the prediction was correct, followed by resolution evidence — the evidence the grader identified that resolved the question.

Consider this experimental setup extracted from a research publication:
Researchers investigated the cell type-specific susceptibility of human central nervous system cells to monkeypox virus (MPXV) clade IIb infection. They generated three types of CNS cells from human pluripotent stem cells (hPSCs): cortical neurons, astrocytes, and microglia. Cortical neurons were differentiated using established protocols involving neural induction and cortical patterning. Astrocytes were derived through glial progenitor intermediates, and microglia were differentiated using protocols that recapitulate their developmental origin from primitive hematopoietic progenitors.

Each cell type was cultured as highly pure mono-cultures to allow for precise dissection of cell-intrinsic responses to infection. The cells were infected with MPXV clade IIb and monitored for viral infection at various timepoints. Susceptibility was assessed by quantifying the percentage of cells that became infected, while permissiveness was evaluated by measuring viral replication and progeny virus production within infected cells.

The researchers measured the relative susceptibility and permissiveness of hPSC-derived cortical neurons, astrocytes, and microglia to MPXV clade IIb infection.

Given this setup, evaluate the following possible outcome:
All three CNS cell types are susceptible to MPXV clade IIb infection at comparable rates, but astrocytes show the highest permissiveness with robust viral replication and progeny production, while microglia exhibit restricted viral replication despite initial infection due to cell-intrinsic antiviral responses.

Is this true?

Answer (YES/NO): NO